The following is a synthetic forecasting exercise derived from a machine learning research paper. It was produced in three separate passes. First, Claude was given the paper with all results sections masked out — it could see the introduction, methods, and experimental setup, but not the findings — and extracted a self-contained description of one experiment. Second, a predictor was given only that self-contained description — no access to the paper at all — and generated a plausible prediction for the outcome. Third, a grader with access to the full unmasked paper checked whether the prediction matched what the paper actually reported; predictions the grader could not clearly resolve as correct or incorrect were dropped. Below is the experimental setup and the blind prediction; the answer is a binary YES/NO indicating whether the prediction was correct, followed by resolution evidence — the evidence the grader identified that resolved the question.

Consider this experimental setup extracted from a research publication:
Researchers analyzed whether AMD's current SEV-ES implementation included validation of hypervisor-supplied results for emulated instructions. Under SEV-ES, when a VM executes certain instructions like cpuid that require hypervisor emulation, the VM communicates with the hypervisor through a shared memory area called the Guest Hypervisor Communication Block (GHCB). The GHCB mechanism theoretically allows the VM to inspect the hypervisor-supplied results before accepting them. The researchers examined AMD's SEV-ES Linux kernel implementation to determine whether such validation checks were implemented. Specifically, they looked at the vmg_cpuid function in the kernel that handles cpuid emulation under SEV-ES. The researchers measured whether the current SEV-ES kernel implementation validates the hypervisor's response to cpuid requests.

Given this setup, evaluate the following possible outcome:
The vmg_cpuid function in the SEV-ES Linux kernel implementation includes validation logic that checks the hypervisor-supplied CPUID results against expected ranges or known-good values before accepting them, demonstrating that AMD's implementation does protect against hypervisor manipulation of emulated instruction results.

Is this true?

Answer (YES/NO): NO